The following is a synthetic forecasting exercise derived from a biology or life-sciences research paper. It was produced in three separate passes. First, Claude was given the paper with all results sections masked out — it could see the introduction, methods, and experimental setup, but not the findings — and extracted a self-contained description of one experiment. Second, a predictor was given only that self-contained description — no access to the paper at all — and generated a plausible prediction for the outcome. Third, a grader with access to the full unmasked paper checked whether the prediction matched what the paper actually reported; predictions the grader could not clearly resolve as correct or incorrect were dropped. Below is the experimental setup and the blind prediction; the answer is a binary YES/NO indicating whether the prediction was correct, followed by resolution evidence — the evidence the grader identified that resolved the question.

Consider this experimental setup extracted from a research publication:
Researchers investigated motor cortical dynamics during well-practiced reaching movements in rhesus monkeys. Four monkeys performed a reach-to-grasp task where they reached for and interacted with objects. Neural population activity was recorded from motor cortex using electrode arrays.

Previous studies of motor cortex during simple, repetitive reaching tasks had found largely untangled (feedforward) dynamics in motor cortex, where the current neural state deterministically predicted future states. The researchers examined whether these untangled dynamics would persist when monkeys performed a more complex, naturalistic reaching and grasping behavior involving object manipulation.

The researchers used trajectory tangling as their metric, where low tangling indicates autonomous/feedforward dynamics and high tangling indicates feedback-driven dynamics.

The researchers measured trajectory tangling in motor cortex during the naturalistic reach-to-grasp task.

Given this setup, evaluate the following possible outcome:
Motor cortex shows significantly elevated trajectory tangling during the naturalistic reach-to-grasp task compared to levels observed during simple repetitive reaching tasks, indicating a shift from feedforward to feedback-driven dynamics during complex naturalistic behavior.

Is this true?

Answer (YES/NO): NO